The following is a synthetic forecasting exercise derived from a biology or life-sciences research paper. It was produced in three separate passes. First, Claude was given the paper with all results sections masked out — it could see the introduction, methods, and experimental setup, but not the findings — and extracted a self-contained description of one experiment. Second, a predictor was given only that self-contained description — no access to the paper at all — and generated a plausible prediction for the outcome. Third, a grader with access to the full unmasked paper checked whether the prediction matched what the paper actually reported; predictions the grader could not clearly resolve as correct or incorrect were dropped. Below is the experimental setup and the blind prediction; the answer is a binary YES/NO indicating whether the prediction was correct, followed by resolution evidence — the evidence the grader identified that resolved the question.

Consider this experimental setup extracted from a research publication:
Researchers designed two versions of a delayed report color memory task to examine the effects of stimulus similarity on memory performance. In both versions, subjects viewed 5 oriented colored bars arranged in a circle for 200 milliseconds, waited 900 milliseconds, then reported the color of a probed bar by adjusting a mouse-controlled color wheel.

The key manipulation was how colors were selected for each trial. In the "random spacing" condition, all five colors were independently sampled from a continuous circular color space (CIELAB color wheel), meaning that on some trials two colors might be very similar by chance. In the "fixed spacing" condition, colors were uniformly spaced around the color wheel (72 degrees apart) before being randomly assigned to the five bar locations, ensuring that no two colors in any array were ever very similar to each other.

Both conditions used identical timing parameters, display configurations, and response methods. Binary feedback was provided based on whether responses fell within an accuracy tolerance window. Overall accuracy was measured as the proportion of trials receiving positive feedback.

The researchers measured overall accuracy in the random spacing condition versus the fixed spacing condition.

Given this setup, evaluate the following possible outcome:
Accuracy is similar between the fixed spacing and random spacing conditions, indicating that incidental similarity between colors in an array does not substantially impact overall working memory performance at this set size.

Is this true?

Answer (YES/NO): NO